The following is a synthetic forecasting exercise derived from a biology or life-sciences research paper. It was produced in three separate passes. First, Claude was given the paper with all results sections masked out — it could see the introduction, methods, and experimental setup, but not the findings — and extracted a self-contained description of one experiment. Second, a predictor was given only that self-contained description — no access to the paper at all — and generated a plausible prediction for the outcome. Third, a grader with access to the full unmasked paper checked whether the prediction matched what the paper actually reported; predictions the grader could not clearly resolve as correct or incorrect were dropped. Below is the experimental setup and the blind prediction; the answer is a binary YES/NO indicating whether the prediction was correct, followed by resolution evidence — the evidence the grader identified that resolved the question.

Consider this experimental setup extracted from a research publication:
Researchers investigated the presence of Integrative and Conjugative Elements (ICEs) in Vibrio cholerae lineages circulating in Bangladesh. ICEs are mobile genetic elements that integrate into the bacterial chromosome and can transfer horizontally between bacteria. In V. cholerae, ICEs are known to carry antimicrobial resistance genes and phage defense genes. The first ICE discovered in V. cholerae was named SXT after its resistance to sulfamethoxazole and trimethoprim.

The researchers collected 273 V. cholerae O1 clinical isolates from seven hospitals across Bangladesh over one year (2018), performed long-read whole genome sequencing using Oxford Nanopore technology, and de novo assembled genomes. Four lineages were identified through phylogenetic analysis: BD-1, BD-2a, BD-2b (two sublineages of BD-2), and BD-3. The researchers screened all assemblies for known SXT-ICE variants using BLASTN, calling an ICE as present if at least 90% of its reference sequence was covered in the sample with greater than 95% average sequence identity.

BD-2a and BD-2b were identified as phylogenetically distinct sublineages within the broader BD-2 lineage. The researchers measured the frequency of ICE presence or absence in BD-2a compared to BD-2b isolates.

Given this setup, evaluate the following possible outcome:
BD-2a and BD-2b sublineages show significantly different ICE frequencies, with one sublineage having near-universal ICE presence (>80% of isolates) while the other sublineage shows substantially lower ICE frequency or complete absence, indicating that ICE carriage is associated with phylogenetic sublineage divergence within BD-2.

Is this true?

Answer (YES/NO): YES